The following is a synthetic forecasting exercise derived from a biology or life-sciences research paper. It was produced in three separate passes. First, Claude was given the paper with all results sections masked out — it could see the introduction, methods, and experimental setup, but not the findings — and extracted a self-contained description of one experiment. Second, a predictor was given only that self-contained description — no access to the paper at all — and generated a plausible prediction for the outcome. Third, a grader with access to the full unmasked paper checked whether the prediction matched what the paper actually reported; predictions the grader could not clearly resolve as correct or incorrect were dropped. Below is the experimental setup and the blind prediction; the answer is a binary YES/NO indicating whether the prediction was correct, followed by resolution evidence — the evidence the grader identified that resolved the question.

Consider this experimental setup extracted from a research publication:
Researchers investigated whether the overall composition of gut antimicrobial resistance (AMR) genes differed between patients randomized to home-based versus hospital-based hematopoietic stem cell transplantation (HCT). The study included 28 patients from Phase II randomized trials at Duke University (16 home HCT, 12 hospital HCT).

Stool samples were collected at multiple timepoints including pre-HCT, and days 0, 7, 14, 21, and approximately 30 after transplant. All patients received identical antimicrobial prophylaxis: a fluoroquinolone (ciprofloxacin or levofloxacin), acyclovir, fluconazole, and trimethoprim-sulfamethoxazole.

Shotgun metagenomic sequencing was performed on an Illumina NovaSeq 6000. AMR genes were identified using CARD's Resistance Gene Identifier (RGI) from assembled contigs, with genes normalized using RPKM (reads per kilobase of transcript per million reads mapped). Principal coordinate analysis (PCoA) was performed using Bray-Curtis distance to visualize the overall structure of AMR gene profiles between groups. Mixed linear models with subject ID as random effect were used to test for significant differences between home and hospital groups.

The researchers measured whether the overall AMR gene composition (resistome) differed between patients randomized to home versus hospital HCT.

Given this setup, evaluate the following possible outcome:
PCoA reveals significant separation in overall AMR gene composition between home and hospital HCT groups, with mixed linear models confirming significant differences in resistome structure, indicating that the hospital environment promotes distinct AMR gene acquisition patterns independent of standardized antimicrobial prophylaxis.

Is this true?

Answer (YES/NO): NO